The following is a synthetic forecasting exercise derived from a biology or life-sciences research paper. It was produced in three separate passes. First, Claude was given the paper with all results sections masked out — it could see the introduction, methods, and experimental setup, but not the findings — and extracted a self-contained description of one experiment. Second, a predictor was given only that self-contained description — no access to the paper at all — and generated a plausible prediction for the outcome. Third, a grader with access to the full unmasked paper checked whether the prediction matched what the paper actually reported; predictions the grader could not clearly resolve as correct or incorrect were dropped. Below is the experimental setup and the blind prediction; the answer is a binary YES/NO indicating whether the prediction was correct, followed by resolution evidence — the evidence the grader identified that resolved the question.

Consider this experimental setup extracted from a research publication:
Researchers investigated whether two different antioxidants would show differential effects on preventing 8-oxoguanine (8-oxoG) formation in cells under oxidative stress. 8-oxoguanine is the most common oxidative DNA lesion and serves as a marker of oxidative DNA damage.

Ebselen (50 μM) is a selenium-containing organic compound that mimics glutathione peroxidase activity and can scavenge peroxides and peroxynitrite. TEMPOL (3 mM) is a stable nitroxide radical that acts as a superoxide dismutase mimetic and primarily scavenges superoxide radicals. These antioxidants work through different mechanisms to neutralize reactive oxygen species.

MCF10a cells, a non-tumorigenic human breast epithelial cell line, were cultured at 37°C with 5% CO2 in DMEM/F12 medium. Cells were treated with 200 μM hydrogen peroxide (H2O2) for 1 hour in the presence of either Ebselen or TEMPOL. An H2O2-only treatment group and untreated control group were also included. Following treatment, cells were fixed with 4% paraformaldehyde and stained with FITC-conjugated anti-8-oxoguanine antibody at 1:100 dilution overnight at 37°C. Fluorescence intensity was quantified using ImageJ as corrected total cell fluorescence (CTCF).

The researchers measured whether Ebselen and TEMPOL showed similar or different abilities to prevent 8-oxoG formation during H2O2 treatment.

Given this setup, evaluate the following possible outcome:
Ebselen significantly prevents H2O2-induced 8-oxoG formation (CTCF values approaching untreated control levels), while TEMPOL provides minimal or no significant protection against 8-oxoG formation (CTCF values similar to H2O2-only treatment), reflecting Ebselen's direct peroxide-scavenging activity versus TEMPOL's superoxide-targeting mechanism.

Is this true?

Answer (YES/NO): NO